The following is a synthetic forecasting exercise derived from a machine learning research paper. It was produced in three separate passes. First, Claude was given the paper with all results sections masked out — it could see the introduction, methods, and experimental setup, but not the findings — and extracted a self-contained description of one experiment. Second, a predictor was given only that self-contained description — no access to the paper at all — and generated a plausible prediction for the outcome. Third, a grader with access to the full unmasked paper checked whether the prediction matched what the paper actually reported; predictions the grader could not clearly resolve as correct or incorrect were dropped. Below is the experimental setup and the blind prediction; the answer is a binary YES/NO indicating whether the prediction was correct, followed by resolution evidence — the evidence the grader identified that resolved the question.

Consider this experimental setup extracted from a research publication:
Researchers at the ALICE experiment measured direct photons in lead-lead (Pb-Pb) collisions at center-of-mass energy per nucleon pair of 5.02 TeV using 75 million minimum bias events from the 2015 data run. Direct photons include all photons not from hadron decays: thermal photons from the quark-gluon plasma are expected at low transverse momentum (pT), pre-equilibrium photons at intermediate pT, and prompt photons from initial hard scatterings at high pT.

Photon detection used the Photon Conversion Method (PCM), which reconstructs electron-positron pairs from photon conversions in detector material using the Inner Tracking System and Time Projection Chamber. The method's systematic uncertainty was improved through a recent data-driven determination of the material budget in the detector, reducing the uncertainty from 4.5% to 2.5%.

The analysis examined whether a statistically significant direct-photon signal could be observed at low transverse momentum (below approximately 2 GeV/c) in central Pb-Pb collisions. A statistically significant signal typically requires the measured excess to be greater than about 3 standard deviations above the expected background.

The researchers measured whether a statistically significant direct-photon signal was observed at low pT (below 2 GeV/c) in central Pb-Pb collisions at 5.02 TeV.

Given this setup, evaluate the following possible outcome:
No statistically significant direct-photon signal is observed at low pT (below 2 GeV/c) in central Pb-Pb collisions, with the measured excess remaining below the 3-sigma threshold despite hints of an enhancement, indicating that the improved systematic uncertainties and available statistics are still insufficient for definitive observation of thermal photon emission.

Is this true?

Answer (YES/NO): NO